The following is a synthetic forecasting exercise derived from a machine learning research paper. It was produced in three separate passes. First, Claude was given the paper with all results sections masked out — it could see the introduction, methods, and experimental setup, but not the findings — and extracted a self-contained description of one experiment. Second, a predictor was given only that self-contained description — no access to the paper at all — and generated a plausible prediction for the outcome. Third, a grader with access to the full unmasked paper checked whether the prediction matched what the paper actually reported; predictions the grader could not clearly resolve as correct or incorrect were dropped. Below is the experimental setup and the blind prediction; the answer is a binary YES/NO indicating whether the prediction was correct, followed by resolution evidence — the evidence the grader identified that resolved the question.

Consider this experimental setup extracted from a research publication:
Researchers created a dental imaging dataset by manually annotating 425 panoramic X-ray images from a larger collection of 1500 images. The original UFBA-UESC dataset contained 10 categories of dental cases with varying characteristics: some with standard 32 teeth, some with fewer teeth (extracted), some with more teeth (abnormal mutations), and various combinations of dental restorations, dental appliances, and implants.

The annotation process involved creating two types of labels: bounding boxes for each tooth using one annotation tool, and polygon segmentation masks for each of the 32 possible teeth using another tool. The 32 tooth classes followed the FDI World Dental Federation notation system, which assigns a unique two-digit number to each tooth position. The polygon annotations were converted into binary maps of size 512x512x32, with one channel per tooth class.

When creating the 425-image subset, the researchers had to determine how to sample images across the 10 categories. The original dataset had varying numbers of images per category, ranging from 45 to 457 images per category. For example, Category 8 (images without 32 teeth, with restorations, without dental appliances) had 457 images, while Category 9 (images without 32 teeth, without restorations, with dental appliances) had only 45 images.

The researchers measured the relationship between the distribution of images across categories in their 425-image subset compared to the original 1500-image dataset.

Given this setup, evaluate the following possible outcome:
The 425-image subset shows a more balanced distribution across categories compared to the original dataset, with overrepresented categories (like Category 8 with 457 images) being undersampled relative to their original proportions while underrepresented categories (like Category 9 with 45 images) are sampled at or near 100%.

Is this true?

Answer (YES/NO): NO